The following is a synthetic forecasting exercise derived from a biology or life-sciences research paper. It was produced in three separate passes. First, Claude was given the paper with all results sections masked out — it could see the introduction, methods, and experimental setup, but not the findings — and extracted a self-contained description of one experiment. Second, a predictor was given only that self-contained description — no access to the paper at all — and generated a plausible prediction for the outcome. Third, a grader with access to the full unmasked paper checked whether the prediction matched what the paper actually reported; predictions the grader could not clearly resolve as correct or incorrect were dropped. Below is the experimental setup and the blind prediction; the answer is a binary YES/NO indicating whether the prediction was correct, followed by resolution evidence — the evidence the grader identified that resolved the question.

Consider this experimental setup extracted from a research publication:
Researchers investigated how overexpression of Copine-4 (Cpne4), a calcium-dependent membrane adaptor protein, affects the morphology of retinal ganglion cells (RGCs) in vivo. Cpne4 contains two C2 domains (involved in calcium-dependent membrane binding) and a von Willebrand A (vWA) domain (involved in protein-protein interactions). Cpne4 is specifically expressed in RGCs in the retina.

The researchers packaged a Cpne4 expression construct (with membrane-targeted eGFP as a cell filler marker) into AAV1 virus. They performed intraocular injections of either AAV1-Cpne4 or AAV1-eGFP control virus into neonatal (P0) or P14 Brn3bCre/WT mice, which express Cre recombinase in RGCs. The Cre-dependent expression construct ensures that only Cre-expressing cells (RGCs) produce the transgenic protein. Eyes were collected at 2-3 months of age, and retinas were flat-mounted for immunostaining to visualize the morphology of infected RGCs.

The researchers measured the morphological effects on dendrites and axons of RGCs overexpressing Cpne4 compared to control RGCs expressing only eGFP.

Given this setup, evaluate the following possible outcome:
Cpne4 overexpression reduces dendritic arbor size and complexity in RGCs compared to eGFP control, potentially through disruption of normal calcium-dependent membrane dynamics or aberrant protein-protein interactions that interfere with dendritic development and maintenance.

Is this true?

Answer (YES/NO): NO